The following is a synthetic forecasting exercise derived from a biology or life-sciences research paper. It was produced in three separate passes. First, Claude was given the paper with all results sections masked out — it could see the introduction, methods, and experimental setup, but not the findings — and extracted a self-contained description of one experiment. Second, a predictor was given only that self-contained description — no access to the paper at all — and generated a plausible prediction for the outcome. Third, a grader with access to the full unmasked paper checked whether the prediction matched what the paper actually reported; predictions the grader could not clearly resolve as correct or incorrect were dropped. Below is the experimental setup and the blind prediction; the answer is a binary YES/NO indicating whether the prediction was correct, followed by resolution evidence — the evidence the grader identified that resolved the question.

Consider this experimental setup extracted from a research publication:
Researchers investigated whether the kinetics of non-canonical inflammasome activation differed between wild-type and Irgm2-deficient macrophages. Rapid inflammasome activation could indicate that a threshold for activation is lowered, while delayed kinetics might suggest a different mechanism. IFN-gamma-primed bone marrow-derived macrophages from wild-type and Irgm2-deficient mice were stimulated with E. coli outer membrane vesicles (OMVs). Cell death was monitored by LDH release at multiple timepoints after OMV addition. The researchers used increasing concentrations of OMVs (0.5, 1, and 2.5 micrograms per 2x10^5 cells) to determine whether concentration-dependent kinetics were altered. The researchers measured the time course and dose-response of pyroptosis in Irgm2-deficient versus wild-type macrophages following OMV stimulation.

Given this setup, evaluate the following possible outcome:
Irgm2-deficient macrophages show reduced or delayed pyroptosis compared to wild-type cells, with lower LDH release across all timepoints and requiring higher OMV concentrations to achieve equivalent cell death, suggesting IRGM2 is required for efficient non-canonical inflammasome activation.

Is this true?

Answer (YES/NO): NO